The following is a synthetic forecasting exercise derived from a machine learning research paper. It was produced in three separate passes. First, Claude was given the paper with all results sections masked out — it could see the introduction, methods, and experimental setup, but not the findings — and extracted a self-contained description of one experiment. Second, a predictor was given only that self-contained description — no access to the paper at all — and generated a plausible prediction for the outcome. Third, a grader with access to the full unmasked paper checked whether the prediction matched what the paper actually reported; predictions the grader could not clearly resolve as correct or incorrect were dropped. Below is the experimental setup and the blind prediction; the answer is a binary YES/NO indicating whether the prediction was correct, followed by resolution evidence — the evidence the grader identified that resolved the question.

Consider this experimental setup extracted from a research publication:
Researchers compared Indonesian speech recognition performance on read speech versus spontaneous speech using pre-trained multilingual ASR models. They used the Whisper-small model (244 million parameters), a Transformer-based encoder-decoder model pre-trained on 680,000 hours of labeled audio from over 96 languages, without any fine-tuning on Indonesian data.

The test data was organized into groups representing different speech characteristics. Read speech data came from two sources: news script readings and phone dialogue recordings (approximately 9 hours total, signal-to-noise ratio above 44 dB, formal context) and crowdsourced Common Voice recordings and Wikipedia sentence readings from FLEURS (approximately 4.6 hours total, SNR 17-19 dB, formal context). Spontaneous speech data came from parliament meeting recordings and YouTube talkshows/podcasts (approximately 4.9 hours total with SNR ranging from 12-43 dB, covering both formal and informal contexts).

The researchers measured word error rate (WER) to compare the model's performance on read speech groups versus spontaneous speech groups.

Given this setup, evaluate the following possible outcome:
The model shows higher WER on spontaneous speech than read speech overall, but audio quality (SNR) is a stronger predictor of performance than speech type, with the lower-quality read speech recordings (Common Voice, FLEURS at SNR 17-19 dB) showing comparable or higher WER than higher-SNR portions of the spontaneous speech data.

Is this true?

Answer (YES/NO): NO